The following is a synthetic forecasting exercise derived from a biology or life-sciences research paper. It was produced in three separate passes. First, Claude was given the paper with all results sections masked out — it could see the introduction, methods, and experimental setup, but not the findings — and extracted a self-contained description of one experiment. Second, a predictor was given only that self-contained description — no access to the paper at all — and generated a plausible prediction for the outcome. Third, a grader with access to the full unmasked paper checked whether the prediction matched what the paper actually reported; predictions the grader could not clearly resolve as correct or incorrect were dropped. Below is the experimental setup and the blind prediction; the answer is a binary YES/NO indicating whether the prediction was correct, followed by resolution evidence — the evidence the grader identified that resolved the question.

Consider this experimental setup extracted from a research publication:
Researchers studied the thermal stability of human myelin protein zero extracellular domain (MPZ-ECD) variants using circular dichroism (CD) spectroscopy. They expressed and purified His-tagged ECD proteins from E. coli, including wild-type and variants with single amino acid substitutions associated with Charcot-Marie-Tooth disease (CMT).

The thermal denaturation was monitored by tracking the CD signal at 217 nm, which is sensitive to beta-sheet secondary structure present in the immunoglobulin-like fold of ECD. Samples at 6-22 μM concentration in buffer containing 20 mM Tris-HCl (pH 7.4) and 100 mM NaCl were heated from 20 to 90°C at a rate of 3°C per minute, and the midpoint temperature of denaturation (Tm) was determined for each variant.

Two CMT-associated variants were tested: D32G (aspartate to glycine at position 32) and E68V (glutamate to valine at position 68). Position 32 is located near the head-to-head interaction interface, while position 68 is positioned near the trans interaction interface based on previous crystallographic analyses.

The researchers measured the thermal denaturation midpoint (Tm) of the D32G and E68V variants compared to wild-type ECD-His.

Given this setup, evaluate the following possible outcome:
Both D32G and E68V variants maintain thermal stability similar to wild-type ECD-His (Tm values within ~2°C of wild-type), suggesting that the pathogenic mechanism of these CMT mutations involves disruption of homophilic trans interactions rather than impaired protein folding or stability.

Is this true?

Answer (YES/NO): NO